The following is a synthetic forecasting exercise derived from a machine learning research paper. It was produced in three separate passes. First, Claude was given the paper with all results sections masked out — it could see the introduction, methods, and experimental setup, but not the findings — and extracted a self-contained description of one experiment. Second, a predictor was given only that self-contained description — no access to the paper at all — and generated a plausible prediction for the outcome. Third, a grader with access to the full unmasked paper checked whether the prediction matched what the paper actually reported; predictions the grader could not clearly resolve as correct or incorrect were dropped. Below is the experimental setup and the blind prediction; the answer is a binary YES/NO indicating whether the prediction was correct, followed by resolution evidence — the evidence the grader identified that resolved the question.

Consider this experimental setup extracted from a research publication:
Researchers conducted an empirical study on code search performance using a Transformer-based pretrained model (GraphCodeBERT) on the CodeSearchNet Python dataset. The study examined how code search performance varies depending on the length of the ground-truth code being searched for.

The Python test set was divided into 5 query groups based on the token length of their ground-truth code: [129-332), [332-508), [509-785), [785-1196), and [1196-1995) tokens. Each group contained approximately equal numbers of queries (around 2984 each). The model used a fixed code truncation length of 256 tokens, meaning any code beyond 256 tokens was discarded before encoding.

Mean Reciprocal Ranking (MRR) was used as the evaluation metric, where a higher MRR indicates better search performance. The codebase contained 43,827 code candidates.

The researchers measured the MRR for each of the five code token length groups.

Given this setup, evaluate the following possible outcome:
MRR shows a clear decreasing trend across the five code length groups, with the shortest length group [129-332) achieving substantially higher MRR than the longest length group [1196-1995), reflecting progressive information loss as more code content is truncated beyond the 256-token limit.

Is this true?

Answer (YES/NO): YES